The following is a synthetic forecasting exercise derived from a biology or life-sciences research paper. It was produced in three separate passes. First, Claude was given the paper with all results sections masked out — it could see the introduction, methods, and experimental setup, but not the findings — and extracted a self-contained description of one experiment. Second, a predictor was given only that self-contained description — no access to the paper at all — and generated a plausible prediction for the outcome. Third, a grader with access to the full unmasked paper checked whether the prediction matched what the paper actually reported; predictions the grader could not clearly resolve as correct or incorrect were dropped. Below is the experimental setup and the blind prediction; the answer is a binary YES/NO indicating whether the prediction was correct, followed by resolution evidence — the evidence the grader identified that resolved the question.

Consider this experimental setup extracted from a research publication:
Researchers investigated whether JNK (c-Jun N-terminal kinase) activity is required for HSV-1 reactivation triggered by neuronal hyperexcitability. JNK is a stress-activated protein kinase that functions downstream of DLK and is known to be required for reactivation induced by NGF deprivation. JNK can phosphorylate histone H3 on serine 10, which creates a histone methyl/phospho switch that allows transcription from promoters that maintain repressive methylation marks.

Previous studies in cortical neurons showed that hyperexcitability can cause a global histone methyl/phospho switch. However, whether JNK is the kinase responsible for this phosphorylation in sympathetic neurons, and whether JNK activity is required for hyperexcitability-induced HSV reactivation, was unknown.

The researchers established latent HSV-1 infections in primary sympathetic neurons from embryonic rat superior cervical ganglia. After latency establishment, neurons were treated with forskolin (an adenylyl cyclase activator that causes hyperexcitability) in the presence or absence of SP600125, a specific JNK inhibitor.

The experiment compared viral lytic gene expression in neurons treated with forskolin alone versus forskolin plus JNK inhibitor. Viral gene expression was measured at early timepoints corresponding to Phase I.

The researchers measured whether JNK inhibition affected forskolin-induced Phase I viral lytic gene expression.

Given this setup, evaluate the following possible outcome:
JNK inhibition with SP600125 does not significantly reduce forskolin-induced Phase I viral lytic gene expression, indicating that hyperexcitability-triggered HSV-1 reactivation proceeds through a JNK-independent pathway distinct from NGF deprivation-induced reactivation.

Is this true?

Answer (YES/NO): NO